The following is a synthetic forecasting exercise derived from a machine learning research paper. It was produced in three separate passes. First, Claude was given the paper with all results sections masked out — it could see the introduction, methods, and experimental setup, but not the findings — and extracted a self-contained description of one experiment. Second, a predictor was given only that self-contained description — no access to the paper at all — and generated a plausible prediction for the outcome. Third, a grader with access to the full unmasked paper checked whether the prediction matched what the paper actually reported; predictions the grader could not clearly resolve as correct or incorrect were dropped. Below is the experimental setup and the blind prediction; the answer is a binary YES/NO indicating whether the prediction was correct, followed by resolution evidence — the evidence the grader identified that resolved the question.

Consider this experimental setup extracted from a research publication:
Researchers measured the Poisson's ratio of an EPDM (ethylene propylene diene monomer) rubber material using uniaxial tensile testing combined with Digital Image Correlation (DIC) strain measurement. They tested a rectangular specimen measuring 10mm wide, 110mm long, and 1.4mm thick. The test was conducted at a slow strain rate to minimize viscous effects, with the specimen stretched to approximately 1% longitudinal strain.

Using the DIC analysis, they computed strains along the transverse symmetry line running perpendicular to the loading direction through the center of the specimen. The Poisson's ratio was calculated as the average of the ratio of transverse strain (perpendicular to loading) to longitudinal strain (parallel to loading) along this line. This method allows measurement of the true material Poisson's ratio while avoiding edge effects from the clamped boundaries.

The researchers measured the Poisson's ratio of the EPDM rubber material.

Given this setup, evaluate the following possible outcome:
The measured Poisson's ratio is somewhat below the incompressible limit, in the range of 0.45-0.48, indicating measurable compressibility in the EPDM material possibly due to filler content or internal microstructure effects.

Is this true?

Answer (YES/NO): NO